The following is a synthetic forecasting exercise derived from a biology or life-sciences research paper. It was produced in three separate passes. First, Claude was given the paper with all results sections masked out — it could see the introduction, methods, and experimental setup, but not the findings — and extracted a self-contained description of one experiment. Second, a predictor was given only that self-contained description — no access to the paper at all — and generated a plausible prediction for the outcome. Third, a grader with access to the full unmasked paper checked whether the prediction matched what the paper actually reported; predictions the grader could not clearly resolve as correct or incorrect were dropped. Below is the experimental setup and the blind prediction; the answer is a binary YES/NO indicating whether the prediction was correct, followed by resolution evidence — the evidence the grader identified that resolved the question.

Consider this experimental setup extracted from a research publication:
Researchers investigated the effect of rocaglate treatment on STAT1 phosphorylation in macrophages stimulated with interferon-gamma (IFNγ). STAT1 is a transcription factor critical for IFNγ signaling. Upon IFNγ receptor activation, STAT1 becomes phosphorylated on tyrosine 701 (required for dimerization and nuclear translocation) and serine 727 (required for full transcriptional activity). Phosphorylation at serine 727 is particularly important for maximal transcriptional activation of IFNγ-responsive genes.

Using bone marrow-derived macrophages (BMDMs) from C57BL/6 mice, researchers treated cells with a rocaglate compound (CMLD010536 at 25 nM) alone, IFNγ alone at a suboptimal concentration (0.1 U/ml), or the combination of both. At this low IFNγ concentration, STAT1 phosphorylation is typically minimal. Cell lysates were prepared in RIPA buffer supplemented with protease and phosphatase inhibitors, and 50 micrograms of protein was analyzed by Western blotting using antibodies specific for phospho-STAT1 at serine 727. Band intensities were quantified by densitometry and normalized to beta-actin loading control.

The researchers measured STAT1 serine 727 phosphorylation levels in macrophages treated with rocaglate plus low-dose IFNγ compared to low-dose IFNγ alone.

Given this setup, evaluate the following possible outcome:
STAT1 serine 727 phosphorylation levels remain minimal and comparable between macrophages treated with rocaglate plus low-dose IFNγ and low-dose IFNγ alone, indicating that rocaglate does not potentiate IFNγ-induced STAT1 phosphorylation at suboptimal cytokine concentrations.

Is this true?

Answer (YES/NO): NO